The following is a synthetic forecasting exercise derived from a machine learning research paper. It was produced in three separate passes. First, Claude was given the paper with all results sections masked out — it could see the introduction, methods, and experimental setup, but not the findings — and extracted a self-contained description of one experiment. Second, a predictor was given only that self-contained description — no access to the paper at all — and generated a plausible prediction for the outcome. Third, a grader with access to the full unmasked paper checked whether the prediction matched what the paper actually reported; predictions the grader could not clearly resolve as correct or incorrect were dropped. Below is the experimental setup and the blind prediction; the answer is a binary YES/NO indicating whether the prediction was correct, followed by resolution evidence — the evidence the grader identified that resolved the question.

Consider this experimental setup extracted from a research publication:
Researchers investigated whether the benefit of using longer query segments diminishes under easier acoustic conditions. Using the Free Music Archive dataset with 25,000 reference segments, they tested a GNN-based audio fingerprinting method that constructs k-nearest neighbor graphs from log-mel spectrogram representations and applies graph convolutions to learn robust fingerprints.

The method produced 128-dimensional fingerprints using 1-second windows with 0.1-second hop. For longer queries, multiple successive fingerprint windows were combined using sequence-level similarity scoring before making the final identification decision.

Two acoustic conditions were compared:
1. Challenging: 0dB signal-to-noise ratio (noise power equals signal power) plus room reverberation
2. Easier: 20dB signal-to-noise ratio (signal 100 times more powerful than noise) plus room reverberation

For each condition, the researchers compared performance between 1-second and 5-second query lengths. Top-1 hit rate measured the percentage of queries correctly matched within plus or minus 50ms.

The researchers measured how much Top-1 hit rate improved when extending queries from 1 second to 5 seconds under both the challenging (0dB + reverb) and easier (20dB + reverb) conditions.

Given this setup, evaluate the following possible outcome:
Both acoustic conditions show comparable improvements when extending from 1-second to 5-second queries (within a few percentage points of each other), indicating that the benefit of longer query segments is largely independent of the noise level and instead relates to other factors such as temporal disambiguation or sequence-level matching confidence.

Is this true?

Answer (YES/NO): NO